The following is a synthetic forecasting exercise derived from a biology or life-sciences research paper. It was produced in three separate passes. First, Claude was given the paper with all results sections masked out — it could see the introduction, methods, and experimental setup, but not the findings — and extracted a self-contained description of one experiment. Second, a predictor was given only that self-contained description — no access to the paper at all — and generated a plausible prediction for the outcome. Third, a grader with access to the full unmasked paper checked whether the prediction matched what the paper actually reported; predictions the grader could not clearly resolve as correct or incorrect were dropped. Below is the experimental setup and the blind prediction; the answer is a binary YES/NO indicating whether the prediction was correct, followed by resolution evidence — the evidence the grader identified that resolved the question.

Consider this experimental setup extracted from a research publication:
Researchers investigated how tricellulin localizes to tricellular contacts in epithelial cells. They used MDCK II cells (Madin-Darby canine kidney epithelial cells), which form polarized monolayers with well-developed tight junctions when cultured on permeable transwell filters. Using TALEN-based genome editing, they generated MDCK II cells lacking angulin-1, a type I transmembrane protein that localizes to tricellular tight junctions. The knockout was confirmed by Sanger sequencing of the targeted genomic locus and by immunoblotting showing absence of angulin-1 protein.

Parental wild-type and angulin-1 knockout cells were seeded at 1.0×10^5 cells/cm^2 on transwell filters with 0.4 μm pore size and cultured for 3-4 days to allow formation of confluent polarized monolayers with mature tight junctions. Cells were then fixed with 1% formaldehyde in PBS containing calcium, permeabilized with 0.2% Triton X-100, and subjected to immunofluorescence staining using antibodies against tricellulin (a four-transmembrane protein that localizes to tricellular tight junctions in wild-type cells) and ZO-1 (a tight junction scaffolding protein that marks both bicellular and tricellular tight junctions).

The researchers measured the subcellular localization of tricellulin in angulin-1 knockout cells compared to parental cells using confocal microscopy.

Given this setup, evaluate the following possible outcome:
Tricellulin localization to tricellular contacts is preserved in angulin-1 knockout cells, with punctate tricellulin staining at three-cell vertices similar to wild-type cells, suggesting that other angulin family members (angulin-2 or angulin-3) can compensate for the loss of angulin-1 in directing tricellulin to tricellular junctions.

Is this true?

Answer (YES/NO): NO